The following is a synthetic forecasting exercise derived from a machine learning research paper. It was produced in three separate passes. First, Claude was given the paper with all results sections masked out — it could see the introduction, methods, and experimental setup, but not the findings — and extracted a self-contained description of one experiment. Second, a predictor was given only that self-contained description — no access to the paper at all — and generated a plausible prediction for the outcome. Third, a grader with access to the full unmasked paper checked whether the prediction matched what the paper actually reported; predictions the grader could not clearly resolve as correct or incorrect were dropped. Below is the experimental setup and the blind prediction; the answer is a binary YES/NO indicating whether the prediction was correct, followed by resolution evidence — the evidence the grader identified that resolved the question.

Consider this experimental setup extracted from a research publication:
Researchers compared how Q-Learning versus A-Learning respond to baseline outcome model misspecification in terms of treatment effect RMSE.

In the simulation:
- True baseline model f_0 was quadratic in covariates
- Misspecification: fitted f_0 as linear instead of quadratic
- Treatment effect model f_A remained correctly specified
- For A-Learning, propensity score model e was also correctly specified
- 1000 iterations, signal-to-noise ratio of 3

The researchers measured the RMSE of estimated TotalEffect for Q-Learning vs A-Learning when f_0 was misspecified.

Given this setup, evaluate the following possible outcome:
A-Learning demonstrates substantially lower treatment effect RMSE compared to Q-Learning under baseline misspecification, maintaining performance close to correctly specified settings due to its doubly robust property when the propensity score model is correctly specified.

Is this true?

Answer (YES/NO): YES